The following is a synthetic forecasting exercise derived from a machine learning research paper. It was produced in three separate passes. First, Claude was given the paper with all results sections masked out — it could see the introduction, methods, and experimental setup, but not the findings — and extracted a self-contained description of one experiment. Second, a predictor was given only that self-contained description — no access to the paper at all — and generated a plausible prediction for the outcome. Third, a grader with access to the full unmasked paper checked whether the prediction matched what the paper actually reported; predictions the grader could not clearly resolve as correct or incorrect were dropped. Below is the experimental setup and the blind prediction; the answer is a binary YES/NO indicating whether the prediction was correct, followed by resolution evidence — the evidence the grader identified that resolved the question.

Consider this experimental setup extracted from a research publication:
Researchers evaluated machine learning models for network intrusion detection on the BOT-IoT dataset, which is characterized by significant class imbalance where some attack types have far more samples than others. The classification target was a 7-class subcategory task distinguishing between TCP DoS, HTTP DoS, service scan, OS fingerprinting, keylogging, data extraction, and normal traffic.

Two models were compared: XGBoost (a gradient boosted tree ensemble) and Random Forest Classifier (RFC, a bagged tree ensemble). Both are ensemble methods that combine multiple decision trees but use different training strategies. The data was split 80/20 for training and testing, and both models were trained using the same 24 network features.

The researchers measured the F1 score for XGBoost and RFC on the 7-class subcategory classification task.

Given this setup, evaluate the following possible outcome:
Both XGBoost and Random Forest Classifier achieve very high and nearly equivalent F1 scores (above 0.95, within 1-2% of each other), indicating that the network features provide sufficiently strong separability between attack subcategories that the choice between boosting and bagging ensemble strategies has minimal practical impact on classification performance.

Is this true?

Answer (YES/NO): NO